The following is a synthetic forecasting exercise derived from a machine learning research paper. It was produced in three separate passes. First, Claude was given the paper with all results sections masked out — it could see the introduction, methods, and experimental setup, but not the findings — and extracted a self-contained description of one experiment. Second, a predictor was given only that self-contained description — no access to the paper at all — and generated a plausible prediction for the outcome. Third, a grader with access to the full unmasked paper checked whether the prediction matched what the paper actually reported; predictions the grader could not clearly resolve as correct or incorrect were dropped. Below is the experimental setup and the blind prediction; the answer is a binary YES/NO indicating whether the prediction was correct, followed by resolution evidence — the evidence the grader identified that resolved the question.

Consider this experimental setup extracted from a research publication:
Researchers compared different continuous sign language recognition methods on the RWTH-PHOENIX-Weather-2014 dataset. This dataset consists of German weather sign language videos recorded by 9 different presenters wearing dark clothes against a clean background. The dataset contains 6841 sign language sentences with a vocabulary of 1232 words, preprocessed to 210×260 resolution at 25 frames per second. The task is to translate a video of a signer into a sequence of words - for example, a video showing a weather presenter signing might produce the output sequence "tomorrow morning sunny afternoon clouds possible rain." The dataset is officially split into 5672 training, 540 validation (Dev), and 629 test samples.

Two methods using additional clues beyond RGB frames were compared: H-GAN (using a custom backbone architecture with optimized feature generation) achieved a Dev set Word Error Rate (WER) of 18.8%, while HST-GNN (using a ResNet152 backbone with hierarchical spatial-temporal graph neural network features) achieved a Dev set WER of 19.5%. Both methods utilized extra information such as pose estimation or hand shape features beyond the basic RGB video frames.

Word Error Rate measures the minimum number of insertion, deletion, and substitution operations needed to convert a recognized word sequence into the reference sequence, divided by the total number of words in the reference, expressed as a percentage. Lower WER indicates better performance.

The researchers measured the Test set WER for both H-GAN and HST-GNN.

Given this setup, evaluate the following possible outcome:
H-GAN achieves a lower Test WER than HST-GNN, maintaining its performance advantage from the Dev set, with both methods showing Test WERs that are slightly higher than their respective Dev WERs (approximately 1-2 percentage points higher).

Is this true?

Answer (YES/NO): NO